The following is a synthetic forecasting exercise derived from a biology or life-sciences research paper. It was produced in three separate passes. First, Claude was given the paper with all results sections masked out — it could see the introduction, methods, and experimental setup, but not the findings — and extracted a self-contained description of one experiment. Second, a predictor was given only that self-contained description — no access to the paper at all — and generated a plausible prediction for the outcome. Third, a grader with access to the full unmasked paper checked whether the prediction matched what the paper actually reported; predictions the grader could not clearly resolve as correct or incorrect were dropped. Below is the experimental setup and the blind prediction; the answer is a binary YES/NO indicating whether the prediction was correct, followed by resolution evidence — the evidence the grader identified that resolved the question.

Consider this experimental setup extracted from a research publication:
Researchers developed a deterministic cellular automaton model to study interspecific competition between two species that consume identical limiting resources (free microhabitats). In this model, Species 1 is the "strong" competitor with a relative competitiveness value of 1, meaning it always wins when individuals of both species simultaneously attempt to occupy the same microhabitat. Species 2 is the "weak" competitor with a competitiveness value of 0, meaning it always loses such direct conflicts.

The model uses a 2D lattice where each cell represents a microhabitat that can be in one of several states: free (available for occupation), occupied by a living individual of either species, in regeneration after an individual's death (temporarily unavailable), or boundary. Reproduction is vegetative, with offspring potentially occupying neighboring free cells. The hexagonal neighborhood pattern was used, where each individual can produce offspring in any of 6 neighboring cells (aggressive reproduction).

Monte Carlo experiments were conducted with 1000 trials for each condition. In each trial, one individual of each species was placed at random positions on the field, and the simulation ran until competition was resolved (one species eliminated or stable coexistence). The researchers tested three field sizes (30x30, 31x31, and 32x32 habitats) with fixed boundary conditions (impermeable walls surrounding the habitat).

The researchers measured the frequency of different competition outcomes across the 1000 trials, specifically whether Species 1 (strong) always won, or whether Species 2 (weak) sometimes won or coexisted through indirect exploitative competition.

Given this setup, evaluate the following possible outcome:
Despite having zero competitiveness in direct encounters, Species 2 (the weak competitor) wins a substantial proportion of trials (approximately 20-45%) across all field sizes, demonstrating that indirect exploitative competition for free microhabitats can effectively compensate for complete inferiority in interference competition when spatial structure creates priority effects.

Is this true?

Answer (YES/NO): NO